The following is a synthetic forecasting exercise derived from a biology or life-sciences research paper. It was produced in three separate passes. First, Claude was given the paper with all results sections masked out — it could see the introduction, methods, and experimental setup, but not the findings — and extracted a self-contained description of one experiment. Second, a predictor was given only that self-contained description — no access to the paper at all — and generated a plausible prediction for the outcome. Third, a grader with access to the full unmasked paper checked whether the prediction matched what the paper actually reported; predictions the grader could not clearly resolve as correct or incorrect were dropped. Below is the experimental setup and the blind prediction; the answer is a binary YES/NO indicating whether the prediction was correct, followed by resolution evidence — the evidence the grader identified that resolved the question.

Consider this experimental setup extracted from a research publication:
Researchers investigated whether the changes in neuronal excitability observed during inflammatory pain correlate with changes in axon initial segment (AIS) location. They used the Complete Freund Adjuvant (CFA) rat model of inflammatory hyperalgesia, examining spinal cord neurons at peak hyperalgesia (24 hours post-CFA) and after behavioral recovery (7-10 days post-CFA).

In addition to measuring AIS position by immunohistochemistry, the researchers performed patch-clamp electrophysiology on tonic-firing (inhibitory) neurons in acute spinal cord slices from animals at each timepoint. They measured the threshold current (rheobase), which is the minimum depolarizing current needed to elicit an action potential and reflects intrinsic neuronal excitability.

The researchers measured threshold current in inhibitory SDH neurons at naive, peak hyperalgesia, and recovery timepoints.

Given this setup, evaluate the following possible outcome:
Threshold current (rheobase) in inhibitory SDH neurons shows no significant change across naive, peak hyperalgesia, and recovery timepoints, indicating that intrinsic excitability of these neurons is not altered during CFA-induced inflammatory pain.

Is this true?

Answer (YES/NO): NO